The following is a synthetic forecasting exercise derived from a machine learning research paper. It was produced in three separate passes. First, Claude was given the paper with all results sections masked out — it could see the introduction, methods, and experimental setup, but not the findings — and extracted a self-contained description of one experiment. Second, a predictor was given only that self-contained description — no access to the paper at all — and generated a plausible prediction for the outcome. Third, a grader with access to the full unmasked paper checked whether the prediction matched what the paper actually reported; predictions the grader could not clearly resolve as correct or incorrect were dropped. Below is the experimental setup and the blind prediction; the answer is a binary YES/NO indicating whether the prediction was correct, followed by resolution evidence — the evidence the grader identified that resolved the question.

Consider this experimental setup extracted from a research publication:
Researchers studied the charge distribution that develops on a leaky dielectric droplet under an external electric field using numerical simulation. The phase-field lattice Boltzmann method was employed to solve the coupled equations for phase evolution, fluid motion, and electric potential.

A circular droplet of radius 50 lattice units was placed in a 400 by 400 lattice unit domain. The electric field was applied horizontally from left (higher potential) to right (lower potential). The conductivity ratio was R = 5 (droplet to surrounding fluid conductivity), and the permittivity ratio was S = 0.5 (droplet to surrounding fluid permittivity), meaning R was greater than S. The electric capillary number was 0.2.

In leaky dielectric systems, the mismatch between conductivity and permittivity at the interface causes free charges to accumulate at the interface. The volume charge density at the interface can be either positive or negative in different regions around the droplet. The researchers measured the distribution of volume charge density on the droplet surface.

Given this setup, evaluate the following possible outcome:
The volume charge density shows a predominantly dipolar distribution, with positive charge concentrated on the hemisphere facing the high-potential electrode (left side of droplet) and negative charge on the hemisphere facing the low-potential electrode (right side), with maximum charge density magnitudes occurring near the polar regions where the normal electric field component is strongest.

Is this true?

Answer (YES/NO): NO